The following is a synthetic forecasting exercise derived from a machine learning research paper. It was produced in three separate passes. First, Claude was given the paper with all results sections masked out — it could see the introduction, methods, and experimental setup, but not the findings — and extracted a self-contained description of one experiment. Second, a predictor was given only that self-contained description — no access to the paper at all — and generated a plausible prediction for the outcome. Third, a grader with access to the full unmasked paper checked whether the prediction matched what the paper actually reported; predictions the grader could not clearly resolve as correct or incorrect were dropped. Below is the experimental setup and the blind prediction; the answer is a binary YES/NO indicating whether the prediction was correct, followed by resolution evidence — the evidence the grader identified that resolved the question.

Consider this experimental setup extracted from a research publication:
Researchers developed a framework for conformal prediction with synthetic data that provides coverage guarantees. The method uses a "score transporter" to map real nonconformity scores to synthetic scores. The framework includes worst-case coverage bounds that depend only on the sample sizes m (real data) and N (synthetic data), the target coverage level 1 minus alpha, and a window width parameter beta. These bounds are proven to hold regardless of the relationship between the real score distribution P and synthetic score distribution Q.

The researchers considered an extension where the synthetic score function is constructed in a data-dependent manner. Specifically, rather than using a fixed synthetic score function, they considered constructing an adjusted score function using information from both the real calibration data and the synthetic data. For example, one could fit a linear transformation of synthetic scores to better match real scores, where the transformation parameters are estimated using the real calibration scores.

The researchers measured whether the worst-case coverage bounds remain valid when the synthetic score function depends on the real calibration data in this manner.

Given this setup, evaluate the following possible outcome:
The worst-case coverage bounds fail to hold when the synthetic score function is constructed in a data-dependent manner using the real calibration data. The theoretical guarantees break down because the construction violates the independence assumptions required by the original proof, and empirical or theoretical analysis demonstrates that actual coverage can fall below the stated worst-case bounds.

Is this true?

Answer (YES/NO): NO